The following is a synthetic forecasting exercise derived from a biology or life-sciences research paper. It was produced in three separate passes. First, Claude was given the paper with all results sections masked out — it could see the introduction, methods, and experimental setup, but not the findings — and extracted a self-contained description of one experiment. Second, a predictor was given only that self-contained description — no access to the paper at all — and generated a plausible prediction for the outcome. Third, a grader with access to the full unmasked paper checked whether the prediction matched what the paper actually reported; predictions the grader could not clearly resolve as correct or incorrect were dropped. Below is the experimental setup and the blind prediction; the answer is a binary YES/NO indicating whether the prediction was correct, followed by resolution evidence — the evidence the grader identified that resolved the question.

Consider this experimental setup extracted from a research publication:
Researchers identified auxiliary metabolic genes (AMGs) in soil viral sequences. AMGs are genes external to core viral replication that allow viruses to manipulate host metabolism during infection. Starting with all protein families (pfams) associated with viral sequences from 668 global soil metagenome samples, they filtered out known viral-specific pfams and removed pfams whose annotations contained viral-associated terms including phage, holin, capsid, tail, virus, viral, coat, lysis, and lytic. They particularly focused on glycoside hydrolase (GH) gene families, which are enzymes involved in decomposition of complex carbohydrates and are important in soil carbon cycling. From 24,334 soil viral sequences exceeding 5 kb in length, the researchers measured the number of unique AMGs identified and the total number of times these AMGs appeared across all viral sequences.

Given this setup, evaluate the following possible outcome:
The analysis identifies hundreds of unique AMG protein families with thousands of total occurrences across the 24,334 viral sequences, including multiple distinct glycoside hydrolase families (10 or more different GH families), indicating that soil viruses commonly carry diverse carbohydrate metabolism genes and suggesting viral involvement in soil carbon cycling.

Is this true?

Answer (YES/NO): NO